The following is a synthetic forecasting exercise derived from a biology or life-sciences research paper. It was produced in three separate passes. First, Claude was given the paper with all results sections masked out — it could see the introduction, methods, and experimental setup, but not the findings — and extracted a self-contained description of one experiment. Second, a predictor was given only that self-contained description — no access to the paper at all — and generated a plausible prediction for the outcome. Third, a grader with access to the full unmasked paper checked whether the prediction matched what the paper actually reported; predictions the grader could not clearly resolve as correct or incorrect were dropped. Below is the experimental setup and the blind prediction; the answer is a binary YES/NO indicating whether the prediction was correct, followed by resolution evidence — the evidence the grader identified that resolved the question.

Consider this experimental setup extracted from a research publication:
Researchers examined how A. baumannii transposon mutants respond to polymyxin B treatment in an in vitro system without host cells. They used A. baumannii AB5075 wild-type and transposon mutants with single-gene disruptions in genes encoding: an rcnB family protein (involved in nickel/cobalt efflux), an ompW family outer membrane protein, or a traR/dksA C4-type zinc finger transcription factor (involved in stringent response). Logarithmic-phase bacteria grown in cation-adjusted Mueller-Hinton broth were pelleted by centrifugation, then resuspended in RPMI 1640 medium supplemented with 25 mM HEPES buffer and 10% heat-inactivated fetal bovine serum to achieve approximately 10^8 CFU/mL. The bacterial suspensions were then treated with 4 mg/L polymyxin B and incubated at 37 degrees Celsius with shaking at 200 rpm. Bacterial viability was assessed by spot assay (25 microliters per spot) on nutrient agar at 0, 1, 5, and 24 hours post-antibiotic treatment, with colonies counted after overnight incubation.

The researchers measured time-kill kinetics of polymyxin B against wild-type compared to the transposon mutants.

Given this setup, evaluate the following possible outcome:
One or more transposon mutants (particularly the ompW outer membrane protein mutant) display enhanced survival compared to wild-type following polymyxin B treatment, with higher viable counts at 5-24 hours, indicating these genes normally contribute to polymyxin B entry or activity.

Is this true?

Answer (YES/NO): NO